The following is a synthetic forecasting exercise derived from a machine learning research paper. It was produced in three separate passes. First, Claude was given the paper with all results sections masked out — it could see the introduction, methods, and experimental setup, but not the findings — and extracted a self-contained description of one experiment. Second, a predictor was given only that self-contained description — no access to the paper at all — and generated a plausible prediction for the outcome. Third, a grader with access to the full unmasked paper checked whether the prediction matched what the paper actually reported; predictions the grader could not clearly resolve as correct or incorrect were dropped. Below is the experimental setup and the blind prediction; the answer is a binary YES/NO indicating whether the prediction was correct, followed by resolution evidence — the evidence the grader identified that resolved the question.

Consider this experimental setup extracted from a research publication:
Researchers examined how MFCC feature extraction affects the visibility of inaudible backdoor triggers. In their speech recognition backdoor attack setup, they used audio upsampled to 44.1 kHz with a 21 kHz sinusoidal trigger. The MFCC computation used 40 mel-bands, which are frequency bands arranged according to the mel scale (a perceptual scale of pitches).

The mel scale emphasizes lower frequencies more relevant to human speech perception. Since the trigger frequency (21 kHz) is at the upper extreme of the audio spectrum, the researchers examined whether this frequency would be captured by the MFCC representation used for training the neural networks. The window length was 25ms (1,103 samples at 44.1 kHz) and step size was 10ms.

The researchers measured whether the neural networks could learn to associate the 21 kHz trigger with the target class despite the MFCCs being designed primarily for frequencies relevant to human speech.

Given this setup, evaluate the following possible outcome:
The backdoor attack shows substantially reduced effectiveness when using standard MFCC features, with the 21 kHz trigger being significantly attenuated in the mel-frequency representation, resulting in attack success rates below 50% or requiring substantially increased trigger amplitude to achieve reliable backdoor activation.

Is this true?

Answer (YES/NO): NO